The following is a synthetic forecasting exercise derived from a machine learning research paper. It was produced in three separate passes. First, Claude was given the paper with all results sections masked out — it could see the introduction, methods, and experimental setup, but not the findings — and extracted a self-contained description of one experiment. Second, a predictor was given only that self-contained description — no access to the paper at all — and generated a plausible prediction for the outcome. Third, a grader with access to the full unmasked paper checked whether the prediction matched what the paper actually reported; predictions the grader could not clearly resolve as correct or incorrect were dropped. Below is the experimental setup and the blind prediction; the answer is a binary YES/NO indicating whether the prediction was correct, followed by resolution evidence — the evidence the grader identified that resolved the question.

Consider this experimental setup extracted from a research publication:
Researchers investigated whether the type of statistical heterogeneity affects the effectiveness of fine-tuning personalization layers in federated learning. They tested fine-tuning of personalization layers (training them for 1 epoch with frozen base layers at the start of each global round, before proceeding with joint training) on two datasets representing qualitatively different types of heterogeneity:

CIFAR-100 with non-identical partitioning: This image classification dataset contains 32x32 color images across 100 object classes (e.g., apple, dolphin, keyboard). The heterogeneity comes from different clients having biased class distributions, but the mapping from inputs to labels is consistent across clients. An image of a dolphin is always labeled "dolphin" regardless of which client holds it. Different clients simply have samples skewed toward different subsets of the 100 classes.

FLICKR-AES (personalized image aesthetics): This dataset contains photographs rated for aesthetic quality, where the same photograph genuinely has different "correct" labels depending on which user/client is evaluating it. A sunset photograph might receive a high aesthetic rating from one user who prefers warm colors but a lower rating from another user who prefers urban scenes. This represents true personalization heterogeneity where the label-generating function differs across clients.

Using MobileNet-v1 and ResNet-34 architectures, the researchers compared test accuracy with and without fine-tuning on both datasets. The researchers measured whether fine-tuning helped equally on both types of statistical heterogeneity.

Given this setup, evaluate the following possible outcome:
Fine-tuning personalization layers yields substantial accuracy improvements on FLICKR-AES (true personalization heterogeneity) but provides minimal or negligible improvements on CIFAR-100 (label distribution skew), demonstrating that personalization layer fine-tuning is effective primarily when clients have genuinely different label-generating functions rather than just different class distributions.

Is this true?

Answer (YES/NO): NO